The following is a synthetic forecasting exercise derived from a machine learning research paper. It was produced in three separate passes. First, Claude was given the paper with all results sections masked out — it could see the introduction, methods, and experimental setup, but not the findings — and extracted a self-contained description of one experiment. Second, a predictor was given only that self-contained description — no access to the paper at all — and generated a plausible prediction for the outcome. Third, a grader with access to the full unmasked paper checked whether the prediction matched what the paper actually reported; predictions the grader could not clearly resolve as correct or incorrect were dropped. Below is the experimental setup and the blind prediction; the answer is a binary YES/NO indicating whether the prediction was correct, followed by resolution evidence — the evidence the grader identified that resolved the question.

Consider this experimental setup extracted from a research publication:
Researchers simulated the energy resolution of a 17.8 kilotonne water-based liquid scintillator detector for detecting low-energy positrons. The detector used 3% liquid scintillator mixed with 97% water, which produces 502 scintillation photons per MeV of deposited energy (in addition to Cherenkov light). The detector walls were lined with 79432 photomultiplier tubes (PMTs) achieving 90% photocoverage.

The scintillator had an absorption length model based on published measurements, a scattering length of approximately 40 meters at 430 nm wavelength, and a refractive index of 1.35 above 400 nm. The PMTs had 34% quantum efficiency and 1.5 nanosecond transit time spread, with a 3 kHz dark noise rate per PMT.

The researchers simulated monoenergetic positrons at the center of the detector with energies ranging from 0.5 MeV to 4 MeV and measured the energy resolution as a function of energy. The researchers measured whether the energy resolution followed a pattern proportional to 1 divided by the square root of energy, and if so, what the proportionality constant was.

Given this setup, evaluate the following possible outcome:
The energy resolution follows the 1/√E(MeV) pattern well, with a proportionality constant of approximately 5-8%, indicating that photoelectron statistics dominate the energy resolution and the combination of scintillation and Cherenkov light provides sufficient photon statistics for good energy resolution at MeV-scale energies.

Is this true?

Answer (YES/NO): NO